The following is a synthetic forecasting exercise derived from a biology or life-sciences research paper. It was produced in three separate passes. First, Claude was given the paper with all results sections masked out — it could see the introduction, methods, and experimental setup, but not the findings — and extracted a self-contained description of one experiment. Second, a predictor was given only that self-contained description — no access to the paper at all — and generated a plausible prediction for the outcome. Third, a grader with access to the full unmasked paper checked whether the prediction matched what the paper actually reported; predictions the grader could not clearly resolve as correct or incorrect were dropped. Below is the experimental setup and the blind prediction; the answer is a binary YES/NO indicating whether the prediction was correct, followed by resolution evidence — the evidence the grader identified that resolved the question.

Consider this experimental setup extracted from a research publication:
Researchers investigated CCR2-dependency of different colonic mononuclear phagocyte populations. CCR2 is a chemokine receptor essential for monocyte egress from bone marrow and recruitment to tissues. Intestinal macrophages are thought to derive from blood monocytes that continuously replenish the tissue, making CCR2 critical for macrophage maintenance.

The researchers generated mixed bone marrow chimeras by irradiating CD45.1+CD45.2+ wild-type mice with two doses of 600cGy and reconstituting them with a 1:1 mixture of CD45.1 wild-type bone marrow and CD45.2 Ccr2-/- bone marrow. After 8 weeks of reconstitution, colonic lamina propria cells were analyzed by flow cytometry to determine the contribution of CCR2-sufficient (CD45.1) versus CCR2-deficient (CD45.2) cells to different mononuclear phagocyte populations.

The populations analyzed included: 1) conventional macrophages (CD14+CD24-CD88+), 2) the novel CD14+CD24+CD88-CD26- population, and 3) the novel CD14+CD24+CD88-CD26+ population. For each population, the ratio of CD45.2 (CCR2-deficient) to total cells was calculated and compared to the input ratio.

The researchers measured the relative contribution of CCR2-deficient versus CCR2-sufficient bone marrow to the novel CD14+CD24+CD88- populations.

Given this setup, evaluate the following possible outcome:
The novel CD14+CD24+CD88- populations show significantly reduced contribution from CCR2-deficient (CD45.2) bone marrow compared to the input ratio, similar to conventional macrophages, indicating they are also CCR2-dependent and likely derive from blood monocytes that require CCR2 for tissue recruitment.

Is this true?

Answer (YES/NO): YES